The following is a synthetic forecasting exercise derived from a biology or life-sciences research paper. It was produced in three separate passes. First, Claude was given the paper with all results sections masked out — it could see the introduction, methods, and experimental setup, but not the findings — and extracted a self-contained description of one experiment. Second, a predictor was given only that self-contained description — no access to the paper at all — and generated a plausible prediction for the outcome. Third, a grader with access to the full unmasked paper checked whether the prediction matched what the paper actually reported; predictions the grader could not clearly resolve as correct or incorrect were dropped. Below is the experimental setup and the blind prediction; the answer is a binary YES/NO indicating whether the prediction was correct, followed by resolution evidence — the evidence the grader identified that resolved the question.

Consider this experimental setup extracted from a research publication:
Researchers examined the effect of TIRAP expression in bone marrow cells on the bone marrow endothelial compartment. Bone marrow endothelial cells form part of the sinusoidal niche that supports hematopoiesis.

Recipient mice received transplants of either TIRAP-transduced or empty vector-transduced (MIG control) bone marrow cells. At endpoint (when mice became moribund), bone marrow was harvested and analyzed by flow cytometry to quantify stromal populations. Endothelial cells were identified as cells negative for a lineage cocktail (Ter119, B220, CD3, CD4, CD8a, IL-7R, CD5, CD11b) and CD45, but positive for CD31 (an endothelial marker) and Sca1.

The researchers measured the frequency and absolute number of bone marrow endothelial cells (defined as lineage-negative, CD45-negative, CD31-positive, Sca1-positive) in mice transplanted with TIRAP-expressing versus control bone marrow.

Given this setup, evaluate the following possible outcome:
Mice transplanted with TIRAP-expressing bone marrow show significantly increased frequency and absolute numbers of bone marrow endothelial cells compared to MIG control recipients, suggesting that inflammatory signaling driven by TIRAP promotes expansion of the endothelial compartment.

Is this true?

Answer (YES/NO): NO